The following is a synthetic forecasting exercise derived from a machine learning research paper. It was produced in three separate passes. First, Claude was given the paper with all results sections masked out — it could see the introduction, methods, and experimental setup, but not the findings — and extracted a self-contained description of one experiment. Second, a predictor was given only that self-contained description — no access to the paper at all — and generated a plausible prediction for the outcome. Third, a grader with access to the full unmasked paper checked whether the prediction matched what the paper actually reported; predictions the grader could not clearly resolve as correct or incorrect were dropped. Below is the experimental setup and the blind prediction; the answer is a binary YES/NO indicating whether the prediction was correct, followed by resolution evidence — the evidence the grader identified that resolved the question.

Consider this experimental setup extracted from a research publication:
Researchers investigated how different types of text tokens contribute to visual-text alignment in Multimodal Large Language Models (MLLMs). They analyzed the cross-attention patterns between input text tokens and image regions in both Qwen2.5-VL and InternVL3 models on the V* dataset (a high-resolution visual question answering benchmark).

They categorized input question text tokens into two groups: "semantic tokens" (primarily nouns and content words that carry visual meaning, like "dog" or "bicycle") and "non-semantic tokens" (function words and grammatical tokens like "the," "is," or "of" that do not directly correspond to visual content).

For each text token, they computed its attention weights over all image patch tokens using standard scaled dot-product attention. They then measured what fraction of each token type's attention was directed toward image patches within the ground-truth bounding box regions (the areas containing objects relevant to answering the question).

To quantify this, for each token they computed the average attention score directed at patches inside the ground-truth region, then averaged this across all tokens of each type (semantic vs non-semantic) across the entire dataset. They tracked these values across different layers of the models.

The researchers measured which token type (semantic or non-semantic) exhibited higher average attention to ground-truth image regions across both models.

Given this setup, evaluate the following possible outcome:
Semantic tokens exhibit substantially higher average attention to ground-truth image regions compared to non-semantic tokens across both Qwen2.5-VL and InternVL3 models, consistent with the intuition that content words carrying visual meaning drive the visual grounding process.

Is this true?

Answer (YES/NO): YES